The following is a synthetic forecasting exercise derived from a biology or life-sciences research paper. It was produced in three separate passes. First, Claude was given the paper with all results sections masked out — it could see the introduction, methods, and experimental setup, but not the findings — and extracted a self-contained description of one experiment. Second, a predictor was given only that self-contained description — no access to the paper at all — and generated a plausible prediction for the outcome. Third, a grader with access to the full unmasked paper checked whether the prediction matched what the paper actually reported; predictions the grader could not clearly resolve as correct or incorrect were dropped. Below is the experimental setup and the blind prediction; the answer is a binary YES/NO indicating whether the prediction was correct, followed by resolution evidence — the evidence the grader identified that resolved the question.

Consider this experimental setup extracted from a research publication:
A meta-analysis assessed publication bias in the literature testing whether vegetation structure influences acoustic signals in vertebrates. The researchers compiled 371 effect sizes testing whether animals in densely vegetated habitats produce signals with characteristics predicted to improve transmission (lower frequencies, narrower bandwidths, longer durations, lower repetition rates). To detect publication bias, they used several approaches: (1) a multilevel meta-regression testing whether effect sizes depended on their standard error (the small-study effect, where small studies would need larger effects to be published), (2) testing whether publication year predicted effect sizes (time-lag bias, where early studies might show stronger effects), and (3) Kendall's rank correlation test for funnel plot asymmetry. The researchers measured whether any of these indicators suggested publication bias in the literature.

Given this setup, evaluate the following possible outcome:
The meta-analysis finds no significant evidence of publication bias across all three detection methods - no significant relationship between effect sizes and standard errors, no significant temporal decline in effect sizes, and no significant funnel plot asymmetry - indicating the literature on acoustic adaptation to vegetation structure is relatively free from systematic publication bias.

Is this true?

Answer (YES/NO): NO